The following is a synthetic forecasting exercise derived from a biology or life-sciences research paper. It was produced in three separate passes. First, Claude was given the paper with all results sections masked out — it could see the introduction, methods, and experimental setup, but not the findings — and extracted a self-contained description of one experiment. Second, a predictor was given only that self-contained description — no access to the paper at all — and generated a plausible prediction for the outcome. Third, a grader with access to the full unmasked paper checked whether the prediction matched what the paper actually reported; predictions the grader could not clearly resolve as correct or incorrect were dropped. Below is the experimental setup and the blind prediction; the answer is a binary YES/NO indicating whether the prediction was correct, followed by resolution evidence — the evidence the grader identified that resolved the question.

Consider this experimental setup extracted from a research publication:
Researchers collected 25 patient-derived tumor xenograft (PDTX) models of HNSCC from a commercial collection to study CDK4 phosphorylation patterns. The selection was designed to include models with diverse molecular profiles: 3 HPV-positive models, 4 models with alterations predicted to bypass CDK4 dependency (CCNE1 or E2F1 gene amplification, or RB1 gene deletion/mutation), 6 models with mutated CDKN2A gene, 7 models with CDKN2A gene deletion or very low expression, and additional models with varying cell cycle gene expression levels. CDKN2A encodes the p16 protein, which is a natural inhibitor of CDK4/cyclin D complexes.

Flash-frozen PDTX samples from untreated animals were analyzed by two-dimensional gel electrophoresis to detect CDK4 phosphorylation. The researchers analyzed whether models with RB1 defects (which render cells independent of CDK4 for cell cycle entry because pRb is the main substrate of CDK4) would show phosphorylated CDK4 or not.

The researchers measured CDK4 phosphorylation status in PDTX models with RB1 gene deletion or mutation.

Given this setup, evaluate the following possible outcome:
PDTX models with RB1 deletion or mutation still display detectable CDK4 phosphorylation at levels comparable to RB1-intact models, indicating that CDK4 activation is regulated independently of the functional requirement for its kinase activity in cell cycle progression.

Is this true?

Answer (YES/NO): NO